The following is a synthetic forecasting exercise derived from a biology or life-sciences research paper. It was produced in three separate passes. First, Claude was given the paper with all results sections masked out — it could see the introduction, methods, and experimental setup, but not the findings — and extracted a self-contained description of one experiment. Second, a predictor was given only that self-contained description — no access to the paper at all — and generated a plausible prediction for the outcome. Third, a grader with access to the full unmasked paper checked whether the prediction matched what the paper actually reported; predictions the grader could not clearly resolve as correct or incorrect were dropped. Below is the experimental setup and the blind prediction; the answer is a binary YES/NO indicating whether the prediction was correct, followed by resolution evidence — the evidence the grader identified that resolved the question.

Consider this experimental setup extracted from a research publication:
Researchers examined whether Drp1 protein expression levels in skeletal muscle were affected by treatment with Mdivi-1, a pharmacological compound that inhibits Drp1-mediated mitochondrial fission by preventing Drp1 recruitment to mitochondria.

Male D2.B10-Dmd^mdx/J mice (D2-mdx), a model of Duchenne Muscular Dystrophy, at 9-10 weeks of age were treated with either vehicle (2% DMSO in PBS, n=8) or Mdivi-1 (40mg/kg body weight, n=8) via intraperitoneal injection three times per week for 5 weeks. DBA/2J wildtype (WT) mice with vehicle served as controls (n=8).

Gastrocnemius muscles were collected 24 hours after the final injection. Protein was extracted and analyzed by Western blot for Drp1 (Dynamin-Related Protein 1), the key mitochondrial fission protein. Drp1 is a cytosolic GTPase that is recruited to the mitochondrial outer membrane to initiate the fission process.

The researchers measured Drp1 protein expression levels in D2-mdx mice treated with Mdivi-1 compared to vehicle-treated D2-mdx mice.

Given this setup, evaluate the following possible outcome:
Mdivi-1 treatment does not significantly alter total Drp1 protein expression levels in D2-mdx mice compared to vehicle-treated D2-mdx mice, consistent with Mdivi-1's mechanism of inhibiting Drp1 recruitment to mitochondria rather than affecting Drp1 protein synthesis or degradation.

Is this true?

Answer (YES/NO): NO